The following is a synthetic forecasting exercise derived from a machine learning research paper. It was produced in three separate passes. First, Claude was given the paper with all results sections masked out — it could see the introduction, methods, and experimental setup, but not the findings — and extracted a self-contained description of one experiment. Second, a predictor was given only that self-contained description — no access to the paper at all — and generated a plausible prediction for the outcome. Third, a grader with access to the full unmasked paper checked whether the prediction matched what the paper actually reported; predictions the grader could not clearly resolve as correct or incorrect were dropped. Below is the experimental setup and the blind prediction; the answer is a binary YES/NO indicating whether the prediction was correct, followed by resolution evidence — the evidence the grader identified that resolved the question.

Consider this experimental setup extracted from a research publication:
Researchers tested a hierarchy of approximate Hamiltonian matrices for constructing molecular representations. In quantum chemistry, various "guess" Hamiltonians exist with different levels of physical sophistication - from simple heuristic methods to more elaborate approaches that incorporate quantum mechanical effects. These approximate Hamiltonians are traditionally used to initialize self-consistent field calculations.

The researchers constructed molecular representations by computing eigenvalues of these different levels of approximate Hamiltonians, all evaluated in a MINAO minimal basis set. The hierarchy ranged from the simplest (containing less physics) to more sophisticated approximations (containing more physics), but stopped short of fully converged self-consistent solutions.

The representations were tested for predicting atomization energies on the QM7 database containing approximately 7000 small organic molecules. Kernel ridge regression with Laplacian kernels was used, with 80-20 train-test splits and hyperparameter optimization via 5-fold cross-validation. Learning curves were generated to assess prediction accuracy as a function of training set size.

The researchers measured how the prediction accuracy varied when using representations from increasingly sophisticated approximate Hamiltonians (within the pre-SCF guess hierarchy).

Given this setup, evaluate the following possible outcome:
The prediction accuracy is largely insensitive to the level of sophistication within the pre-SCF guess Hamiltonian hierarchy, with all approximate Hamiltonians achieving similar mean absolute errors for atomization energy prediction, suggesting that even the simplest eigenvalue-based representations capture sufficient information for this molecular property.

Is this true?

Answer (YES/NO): NO